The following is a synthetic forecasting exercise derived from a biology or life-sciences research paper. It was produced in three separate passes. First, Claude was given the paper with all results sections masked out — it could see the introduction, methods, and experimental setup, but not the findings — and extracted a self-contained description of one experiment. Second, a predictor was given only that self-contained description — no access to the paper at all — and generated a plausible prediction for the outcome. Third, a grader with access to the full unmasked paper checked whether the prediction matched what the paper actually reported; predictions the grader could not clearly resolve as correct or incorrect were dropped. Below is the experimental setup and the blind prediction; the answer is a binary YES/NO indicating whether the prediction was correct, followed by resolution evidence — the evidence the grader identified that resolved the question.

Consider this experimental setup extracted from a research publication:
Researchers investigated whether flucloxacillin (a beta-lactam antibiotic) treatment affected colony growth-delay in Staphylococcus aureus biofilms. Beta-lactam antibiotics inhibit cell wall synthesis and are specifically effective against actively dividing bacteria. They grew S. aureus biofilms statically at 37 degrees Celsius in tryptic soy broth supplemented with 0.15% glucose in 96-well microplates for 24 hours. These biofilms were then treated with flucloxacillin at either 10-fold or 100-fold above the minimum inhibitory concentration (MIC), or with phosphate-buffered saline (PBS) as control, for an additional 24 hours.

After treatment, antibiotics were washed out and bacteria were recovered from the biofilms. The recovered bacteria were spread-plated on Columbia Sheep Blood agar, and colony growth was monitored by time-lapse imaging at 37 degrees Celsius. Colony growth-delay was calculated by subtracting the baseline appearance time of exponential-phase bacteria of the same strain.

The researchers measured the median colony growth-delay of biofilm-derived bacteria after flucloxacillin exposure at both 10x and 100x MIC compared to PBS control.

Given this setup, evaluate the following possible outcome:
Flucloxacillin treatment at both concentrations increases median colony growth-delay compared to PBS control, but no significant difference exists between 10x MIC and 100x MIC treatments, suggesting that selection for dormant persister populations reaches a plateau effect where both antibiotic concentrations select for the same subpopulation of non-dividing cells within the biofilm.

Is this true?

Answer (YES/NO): NO